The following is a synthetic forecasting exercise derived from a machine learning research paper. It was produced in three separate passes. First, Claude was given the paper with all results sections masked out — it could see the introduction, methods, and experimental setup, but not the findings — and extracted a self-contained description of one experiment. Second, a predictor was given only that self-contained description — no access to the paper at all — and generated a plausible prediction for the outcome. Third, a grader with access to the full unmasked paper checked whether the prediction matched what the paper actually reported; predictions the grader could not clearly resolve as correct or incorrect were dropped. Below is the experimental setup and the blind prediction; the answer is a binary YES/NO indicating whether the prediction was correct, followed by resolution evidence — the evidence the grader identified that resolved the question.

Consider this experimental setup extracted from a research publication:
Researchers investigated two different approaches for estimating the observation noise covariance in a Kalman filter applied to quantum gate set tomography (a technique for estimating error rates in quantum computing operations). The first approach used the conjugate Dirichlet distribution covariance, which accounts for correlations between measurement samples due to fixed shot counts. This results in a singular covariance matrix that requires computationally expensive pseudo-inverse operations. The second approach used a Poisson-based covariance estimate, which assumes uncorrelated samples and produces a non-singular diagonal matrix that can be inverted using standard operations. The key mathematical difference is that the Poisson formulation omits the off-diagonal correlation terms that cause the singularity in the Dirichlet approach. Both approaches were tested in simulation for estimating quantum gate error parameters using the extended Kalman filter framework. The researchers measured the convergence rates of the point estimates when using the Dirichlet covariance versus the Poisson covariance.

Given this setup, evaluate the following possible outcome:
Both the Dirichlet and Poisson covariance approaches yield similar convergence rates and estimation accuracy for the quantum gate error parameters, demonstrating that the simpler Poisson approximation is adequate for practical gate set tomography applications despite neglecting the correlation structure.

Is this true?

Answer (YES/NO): NO